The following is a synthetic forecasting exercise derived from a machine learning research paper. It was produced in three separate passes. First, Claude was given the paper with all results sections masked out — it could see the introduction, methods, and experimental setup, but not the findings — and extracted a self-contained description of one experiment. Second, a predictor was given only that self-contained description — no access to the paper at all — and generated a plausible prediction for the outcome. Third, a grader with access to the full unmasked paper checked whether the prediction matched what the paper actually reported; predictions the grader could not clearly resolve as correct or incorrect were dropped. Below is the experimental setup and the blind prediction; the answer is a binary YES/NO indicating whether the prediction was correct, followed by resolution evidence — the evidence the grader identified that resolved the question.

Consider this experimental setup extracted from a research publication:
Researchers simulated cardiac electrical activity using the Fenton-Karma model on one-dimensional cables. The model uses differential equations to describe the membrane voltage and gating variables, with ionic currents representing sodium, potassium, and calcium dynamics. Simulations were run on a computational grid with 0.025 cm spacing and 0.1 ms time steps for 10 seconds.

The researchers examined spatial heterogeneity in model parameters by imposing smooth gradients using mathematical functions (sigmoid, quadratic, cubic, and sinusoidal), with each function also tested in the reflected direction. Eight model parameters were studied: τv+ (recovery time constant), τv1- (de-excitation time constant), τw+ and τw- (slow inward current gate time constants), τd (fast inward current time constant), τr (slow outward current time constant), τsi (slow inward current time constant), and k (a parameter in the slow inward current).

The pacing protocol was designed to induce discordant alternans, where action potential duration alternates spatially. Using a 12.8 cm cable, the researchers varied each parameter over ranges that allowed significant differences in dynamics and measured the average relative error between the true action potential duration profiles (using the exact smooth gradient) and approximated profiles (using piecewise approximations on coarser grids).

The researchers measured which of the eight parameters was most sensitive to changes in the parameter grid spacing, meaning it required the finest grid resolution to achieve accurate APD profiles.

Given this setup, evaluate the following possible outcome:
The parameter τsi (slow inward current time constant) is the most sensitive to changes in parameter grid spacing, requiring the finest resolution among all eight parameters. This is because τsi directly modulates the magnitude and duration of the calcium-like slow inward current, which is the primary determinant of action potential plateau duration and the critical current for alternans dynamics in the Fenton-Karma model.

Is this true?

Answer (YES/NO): NO